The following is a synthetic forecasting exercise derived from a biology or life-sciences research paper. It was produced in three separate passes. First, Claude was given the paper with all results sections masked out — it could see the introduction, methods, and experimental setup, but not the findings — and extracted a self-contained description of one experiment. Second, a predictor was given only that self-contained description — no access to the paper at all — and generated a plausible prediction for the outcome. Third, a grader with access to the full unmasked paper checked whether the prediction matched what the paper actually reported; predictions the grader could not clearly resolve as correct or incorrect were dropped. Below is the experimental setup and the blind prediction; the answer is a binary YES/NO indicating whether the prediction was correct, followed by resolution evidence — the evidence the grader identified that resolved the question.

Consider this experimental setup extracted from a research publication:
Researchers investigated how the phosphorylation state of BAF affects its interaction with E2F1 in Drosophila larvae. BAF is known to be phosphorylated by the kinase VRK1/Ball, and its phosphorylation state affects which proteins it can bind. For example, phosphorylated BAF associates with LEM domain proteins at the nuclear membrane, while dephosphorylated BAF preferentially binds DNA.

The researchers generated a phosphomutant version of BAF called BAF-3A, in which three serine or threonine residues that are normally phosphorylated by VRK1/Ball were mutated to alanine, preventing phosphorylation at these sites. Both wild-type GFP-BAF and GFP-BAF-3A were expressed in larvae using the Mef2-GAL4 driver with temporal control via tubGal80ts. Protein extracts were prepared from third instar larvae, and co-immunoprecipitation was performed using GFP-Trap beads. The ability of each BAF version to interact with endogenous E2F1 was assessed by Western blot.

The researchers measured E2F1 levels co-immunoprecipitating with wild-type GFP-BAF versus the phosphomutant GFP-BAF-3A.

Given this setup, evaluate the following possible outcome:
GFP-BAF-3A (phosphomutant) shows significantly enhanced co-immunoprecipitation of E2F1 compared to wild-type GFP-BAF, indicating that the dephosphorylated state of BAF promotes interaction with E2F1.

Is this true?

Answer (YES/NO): NO